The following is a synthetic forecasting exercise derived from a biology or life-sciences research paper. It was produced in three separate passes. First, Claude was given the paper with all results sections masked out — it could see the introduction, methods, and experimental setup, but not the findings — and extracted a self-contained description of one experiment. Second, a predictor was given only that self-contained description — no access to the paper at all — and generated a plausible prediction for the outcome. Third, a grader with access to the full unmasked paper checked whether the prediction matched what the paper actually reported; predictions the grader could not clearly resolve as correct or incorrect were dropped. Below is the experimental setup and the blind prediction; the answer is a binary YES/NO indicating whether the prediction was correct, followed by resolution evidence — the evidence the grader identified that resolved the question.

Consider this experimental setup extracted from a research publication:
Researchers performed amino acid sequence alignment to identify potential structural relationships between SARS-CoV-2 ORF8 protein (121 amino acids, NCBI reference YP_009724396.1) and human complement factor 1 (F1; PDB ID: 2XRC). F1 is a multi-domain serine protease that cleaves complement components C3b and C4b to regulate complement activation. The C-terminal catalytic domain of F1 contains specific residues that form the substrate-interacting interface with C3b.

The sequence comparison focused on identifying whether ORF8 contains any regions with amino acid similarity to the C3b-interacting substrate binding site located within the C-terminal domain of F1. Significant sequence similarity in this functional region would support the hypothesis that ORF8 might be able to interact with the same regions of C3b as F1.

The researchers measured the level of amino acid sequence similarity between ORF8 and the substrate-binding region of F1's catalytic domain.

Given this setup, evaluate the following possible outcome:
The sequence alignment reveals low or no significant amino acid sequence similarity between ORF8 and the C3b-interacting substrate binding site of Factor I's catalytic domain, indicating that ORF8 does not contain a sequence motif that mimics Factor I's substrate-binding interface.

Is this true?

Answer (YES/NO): NO